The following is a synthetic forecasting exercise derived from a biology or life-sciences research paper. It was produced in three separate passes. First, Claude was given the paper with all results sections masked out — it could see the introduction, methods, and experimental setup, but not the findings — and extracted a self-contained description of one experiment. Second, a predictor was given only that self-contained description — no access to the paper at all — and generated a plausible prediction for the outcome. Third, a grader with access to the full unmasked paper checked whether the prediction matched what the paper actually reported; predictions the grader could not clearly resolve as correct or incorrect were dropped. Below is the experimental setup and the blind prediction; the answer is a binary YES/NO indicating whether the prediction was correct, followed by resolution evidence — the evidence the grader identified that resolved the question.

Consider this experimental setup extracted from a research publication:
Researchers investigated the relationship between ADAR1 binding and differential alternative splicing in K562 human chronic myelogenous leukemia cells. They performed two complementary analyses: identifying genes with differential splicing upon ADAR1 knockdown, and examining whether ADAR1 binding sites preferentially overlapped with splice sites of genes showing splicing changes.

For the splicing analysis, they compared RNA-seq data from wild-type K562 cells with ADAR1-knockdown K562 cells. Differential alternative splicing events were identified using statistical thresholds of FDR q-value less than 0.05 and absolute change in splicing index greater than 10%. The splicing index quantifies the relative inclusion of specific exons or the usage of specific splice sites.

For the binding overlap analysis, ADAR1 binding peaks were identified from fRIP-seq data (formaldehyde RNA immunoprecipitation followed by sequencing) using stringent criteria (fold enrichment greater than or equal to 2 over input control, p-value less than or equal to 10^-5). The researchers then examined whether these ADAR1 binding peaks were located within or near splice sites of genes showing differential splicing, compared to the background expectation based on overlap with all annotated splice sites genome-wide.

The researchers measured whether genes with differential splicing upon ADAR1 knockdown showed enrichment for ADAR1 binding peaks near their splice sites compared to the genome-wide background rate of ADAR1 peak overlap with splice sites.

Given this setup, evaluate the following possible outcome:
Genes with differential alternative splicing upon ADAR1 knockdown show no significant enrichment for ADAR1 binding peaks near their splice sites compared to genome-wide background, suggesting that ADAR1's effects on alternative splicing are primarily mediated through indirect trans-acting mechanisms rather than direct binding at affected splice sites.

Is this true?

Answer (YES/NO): YES